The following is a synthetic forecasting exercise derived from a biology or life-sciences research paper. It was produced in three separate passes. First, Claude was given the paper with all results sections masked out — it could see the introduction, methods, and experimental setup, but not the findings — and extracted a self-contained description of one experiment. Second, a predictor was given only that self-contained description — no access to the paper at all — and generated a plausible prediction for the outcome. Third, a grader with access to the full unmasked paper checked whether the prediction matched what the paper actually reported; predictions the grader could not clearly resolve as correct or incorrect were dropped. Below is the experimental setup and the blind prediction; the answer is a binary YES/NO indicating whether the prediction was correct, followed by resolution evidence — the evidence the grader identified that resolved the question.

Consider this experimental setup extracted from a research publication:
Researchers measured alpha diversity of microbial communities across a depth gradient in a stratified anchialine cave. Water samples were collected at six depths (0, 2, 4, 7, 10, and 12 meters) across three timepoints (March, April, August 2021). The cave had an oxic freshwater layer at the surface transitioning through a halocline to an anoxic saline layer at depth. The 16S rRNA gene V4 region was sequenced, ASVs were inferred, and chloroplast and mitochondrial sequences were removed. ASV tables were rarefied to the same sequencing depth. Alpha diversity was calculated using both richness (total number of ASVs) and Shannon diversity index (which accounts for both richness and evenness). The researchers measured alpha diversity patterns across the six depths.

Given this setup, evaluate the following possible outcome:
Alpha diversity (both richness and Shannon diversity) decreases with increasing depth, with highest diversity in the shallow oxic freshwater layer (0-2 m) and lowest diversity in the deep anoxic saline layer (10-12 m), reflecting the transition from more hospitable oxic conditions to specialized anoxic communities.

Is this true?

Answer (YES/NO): NO